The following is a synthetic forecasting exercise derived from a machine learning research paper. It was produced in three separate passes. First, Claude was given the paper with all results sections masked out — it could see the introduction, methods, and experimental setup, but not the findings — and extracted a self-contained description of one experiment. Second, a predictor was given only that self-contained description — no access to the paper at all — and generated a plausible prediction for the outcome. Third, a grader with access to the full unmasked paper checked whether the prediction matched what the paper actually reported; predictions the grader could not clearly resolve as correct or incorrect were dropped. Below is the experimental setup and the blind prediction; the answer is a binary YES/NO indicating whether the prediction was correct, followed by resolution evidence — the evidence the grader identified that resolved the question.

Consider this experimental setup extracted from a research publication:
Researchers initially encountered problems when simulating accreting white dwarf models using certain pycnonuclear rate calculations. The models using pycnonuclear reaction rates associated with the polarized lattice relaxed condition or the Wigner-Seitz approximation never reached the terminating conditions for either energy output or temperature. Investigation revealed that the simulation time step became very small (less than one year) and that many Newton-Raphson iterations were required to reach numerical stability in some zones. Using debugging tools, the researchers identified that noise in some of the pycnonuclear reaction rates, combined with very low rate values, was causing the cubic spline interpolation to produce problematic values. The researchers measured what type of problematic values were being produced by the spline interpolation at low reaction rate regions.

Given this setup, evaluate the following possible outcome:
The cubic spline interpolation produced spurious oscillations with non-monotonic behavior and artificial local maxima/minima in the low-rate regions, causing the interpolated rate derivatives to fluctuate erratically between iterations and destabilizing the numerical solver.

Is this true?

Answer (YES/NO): NO